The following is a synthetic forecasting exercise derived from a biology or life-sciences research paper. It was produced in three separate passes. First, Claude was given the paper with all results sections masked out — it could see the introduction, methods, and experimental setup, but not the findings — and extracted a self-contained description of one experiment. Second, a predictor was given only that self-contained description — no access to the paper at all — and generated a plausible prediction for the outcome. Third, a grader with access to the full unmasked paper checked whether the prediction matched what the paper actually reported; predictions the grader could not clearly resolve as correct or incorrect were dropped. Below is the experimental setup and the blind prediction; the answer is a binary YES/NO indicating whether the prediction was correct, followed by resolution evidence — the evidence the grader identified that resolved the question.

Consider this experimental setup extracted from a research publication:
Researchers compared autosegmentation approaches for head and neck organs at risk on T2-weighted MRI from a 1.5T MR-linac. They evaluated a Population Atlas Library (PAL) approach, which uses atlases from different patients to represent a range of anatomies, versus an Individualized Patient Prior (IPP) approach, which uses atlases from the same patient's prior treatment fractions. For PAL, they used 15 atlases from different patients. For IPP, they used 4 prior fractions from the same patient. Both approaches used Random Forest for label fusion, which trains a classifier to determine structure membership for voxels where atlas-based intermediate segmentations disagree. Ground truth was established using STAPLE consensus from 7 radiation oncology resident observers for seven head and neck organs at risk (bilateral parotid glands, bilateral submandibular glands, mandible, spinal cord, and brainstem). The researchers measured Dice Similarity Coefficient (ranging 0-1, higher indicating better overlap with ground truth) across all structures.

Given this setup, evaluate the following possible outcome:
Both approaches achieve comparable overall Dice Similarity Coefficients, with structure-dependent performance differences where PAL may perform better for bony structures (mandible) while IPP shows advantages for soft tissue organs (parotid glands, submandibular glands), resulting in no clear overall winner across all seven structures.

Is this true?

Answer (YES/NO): NO